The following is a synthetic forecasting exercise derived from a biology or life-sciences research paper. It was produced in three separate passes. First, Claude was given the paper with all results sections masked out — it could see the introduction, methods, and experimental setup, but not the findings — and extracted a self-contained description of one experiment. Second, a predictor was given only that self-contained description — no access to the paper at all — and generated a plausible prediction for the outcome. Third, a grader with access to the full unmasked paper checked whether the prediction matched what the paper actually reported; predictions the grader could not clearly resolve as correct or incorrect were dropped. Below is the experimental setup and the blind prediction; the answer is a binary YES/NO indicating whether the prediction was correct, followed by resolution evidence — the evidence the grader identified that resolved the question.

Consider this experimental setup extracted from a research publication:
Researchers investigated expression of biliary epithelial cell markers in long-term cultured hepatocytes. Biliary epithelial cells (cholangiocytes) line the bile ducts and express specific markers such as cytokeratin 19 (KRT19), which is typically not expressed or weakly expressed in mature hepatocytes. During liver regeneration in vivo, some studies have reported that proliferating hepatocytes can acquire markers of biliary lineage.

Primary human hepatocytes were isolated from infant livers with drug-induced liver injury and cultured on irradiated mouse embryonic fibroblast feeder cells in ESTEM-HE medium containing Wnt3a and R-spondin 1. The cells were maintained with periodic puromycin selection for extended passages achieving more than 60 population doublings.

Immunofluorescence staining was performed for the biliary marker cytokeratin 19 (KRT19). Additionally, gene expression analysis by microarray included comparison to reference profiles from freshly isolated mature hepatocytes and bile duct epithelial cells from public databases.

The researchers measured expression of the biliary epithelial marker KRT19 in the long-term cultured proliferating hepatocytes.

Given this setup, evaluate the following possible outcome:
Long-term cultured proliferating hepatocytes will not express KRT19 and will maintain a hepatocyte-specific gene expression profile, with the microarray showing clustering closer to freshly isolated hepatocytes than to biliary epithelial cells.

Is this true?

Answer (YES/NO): NO